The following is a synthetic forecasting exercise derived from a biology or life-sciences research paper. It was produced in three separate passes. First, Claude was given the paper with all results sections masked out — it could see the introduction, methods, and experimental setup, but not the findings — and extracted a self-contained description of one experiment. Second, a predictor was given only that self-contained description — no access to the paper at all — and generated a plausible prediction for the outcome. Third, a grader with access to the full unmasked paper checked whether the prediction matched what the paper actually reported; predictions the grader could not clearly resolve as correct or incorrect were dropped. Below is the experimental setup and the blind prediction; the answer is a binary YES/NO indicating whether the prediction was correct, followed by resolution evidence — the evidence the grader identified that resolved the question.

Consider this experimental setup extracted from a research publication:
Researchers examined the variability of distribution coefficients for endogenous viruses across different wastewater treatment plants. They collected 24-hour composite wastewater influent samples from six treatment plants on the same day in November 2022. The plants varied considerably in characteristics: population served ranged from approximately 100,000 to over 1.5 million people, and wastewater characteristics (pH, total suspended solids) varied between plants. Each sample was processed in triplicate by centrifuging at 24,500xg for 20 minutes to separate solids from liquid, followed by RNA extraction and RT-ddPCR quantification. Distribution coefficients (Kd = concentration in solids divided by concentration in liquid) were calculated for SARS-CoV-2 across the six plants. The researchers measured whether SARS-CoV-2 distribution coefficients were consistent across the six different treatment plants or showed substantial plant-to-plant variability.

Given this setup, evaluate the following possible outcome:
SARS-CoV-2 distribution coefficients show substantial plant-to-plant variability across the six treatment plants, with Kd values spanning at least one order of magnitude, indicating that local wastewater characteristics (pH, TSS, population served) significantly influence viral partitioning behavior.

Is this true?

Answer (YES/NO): NO